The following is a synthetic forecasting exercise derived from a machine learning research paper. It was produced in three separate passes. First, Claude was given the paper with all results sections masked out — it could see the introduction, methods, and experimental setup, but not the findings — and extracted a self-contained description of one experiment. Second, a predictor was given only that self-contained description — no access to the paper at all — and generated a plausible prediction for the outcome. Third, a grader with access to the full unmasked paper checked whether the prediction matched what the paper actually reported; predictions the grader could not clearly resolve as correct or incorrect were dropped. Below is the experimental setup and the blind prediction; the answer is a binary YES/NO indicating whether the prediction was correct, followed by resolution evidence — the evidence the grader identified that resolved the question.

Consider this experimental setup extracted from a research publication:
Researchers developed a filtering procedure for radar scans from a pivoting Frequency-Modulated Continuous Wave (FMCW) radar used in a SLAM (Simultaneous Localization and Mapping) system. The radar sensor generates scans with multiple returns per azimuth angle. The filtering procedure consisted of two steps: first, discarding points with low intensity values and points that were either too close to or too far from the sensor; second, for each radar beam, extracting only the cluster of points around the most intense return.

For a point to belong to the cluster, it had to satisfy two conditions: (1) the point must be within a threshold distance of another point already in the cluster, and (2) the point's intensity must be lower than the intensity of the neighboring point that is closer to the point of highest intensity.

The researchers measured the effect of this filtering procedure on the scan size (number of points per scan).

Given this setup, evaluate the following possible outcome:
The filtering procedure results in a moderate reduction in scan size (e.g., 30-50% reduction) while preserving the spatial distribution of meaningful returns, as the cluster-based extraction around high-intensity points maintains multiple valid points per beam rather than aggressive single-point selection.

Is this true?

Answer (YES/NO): NO